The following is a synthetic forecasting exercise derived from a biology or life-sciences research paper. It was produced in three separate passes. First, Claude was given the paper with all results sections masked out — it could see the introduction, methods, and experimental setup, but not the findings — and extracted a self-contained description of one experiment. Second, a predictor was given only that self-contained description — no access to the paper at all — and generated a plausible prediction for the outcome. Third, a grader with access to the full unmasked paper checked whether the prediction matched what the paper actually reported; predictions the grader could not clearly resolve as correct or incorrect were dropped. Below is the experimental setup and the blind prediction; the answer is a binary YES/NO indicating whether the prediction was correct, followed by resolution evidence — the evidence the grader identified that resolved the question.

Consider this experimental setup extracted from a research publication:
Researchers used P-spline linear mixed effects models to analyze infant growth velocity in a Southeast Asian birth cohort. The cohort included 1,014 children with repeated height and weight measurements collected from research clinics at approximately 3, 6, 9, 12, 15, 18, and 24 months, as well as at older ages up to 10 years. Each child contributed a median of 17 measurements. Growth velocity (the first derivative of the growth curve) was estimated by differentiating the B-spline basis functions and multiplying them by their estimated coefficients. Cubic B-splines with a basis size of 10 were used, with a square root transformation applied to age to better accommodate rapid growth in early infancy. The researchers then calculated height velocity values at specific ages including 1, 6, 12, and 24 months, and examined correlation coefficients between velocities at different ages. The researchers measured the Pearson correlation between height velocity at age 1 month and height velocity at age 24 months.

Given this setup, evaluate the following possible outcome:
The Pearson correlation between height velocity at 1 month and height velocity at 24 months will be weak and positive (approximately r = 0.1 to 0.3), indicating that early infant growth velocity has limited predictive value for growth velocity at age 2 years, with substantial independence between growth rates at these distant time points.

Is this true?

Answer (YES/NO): NO